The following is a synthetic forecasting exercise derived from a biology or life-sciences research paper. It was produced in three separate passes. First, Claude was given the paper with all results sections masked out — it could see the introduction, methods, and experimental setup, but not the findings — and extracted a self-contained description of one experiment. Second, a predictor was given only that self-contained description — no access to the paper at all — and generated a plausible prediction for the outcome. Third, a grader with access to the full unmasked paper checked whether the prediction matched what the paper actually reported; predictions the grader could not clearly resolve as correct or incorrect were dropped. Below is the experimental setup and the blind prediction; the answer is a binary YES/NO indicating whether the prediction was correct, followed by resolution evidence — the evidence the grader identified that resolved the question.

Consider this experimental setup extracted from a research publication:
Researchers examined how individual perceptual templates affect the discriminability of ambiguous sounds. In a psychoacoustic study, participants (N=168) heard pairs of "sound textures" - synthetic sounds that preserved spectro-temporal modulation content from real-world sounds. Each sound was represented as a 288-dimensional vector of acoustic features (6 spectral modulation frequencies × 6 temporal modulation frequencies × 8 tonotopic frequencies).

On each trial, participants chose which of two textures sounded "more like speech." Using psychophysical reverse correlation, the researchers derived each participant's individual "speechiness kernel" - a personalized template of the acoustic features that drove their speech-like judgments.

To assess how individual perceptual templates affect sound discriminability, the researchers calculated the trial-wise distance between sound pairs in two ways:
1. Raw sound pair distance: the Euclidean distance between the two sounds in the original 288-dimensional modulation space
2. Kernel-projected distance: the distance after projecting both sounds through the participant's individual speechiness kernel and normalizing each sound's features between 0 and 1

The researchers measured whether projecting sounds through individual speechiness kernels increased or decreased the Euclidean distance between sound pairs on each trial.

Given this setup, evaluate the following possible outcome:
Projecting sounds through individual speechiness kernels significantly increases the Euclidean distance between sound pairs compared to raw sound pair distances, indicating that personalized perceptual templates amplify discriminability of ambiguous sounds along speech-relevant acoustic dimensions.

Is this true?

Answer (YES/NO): YES